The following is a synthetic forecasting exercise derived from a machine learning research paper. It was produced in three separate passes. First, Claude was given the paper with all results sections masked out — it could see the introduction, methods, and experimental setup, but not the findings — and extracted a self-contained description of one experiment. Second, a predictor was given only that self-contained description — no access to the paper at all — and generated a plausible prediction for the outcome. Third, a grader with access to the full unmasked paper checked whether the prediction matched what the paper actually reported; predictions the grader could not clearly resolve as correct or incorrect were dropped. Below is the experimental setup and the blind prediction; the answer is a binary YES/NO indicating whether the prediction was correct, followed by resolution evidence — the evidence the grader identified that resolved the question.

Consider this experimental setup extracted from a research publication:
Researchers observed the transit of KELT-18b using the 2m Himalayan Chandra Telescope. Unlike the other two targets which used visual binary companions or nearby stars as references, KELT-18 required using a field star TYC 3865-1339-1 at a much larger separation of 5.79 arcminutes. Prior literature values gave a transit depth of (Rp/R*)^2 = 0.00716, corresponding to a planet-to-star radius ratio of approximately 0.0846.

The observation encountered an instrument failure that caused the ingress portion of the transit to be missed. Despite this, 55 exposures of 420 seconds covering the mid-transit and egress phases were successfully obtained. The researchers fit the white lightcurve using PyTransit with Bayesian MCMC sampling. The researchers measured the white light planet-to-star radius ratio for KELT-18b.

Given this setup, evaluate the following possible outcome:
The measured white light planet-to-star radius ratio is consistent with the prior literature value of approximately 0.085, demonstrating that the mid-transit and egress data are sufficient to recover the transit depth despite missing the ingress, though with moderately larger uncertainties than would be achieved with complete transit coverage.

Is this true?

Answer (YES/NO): NO